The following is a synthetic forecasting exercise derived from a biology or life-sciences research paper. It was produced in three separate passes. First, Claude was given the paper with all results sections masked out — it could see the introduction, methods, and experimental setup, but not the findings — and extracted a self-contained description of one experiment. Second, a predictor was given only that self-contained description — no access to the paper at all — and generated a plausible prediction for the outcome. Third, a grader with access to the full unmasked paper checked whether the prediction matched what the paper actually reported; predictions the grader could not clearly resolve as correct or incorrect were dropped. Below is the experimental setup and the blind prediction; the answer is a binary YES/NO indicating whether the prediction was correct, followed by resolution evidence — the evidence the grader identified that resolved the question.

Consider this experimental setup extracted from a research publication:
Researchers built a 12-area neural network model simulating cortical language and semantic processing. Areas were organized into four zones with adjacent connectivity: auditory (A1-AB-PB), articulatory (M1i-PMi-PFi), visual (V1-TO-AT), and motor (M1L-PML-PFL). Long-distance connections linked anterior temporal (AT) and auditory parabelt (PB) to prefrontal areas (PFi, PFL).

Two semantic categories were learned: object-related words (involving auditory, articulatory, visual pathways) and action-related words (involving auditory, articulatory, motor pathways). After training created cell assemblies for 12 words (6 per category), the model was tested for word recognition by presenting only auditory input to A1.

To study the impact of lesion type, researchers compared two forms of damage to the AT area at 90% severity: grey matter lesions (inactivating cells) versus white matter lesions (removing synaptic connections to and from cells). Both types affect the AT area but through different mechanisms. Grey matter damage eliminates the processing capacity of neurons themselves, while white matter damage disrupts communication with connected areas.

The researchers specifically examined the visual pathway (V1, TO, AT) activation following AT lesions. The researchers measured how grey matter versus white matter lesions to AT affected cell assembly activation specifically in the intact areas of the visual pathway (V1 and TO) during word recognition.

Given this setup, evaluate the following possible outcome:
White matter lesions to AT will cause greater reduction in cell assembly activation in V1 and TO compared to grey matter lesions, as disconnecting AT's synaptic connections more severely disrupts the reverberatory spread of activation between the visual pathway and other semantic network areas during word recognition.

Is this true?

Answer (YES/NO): YES